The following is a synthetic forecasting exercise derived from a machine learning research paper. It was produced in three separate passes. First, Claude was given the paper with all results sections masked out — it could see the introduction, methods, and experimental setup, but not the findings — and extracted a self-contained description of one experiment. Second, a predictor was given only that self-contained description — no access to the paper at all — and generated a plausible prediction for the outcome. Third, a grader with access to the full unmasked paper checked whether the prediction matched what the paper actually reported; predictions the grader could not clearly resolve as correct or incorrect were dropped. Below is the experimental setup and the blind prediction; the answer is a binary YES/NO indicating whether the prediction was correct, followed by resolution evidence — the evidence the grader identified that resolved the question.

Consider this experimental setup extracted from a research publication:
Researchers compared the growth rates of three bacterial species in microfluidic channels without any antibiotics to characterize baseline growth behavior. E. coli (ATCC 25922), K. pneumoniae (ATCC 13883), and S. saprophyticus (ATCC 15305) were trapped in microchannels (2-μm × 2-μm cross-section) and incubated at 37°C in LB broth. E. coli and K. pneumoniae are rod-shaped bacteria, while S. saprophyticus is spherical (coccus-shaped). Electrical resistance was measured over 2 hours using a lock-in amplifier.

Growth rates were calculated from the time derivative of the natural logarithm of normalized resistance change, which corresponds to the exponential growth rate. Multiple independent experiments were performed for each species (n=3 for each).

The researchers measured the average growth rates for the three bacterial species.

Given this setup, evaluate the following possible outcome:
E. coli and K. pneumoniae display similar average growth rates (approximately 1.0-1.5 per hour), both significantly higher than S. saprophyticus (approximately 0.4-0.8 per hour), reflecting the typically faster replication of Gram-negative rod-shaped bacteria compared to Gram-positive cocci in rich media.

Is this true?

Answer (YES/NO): YES